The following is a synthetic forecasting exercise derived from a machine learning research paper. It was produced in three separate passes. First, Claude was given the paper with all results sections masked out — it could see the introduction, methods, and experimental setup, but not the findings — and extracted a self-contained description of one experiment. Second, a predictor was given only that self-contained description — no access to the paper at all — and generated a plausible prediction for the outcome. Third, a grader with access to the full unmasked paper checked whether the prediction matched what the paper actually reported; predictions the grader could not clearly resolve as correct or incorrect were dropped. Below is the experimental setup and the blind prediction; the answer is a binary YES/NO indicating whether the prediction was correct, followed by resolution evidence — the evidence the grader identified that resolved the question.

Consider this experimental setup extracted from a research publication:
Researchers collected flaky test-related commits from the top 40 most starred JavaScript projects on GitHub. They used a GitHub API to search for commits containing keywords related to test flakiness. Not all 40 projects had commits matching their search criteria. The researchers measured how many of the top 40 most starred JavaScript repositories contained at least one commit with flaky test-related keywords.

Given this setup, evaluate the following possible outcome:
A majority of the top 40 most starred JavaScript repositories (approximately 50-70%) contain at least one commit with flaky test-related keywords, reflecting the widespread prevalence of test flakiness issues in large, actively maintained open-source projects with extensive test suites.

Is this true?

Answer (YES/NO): NO